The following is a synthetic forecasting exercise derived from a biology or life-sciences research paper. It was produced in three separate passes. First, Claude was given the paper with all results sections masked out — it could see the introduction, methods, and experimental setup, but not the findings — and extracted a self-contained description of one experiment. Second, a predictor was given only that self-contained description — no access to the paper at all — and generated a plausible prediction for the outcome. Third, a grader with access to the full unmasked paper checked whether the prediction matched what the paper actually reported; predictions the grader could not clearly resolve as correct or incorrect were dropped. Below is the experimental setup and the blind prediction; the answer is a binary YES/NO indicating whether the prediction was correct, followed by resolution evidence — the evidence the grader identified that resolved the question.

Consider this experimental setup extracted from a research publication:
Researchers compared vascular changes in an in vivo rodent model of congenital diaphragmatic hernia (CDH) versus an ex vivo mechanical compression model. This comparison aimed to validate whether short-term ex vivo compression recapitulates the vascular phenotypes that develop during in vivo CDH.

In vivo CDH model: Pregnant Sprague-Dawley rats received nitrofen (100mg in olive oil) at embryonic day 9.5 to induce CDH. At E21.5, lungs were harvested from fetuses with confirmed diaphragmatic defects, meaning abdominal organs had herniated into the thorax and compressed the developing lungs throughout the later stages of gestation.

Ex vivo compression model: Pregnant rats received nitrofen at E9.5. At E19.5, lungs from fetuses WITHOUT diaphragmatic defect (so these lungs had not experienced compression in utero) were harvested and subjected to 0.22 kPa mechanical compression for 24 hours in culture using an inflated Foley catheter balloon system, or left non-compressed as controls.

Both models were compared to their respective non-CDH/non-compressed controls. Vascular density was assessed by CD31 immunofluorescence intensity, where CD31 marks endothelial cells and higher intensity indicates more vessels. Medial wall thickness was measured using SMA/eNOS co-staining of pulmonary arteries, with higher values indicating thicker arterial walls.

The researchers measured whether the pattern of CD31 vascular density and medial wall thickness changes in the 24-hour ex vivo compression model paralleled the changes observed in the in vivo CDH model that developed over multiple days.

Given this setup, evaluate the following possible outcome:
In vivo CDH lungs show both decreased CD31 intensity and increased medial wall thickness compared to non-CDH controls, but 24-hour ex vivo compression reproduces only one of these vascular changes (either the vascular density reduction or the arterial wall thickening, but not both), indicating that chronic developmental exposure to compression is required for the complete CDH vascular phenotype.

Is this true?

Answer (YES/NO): NO